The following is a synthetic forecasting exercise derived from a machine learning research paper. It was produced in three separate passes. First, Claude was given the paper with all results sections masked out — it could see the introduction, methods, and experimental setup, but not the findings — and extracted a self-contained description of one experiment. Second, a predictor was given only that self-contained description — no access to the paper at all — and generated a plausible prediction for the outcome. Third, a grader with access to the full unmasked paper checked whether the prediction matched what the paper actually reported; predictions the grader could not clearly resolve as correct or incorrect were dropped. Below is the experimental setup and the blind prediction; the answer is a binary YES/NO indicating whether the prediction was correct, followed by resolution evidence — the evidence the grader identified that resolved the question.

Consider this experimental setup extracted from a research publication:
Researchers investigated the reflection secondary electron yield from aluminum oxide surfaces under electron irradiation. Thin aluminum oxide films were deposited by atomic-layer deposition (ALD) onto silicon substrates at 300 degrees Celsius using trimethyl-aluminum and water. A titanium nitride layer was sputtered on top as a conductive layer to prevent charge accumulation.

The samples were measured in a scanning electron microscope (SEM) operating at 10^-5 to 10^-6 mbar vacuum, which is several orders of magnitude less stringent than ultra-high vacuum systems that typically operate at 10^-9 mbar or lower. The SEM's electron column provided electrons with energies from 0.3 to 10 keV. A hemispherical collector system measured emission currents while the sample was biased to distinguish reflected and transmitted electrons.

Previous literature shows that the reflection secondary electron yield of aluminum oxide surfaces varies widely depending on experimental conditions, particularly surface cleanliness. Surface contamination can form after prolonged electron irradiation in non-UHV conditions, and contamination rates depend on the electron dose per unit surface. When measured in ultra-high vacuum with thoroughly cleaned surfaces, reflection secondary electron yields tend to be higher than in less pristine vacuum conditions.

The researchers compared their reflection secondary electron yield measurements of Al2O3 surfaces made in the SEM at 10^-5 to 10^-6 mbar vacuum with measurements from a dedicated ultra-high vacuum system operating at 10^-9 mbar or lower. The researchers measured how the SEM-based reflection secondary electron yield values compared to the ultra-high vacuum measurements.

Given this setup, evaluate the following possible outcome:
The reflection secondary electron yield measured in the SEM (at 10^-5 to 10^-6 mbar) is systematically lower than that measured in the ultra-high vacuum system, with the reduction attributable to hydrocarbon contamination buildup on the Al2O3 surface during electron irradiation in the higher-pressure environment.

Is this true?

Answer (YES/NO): NO